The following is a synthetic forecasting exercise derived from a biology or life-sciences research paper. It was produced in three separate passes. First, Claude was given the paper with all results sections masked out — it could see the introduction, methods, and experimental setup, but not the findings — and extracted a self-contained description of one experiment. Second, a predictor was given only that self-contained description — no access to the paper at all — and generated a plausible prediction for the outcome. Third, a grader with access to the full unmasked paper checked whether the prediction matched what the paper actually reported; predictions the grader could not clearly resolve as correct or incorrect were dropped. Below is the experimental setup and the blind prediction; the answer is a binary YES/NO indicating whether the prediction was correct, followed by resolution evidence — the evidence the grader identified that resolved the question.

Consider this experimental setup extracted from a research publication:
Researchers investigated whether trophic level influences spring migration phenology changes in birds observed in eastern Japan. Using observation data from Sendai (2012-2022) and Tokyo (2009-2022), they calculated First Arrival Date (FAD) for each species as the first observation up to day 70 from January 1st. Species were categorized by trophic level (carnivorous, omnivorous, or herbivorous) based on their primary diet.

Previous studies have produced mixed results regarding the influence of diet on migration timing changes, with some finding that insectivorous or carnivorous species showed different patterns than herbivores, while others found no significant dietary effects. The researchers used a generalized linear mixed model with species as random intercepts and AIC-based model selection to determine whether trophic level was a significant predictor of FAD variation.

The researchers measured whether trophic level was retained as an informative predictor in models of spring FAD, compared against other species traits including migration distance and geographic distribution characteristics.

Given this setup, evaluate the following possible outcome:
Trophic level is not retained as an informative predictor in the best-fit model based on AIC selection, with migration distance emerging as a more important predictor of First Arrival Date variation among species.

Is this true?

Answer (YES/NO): NO